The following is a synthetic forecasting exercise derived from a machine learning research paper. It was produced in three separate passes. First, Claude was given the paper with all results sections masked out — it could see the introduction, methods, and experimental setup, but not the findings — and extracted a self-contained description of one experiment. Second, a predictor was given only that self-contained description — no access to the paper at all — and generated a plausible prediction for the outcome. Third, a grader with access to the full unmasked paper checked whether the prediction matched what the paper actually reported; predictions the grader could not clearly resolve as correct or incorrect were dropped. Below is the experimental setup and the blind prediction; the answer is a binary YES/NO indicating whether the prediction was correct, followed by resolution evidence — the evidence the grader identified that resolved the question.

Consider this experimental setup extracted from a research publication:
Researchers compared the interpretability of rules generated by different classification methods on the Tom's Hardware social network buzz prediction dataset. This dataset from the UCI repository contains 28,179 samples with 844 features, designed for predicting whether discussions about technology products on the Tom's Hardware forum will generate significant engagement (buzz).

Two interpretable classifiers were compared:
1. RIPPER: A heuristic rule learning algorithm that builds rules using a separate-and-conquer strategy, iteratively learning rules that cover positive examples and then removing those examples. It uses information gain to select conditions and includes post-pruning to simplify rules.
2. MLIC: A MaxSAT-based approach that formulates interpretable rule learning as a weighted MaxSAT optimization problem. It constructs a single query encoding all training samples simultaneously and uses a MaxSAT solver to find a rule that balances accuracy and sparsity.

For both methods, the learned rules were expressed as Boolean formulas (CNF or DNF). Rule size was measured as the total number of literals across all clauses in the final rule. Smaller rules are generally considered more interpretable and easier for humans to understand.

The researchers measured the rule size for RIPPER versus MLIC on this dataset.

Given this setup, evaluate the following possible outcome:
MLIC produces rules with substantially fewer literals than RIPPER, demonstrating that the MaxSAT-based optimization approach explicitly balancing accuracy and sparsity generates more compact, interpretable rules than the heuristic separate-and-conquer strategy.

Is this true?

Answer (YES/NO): YES